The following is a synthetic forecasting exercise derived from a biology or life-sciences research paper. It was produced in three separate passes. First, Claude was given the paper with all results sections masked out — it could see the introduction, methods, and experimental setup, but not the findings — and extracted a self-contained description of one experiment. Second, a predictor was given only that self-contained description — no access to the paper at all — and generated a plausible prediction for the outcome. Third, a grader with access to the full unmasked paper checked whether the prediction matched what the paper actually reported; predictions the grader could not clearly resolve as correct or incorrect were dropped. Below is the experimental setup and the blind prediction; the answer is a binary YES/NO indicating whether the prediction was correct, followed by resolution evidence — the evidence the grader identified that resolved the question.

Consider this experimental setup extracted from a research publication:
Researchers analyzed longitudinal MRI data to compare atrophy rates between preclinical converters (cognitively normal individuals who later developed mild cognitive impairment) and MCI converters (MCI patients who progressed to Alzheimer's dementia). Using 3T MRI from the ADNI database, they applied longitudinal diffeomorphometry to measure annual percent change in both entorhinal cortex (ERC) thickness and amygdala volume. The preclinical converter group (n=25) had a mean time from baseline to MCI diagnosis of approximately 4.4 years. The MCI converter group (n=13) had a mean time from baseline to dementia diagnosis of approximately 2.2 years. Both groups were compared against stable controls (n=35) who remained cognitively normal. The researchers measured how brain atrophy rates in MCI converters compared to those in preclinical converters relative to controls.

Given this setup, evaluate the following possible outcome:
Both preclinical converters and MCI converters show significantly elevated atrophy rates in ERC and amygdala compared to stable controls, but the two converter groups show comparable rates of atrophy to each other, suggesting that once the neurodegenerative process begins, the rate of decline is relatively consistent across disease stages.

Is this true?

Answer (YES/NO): NO